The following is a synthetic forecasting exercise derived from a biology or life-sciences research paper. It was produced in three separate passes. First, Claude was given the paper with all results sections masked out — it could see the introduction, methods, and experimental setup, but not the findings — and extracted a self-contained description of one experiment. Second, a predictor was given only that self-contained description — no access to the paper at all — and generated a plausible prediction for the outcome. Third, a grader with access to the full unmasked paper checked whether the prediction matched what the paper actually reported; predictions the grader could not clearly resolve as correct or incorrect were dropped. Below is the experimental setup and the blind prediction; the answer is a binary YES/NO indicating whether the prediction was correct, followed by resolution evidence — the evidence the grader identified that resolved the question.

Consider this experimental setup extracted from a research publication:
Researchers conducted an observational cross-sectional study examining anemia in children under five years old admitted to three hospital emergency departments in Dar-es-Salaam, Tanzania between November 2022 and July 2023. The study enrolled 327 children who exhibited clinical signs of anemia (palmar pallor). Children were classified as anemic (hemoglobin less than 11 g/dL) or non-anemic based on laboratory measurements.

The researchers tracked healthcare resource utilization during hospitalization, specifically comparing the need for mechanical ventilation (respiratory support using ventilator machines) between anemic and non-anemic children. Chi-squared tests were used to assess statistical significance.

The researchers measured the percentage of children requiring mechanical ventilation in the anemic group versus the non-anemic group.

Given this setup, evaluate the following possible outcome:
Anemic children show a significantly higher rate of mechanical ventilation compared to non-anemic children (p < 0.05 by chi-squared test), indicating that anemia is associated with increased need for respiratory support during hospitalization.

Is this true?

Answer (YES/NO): YES